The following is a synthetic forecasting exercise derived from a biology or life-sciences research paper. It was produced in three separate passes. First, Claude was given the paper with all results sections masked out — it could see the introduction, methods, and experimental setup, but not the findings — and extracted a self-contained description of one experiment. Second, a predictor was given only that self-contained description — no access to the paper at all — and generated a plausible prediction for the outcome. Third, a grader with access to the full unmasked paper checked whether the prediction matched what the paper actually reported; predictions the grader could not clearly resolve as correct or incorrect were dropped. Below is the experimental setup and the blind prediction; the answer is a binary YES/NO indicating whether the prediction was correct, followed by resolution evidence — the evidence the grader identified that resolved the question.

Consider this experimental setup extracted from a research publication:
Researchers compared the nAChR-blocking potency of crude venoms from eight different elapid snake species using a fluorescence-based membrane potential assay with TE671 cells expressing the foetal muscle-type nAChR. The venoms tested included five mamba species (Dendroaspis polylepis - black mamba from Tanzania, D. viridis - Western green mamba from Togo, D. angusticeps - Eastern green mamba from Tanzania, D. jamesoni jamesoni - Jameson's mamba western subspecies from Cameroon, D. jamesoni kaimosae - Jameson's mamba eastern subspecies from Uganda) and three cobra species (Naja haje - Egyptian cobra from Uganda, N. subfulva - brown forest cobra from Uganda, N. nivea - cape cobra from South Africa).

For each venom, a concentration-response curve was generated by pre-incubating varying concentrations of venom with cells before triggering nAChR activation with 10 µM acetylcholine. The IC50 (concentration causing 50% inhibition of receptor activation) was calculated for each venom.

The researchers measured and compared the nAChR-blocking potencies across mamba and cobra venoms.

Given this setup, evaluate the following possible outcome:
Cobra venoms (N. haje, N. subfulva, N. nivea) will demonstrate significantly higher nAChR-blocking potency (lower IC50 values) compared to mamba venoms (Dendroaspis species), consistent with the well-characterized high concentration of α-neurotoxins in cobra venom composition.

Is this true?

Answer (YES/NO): NO